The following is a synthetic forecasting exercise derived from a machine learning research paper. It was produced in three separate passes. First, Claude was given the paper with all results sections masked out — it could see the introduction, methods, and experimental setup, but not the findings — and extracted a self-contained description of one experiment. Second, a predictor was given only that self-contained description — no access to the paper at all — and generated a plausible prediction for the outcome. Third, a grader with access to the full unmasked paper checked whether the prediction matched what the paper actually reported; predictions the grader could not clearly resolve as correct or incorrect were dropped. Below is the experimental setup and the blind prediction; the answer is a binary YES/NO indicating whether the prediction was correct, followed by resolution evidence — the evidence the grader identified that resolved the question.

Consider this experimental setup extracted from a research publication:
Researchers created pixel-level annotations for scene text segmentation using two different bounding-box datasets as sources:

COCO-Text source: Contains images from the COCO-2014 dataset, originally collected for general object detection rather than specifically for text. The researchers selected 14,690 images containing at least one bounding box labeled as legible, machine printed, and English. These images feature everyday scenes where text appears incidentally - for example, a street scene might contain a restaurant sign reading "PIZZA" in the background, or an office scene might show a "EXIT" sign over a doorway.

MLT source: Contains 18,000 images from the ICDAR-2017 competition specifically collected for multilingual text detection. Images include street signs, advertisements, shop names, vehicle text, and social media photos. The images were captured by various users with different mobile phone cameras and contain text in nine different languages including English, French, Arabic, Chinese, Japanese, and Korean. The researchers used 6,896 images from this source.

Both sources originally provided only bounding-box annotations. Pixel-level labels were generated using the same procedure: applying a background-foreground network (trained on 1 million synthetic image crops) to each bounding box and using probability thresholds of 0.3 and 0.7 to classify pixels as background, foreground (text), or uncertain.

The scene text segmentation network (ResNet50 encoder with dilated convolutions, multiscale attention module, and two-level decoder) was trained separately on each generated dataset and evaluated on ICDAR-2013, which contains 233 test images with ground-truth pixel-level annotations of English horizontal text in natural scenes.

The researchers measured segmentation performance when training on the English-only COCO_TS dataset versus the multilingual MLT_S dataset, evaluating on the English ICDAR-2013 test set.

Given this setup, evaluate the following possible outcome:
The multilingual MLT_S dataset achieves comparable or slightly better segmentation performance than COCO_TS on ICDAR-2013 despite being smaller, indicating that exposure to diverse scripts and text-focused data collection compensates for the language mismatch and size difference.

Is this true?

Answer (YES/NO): NO